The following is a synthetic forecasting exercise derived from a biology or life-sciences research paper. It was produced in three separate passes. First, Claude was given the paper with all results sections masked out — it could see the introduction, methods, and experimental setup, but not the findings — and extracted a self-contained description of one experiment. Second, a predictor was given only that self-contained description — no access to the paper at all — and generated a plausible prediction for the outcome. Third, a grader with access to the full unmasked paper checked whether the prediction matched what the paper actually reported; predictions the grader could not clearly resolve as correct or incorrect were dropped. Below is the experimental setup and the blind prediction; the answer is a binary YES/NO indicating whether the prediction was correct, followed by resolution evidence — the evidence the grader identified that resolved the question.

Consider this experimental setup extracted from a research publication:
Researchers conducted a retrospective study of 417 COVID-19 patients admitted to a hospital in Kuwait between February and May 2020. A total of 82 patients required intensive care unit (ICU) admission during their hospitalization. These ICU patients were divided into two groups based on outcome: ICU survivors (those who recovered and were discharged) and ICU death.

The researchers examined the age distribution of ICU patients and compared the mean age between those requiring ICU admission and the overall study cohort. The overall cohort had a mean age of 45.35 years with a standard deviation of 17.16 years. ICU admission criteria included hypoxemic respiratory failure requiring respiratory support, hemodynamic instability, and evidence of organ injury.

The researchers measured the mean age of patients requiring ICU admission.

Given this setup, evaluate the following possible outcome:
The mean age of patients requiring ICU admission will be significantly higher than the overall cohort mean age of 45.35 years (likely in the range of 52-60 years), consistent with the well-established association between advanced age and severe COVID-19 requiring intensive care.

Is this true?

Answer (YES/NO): YES